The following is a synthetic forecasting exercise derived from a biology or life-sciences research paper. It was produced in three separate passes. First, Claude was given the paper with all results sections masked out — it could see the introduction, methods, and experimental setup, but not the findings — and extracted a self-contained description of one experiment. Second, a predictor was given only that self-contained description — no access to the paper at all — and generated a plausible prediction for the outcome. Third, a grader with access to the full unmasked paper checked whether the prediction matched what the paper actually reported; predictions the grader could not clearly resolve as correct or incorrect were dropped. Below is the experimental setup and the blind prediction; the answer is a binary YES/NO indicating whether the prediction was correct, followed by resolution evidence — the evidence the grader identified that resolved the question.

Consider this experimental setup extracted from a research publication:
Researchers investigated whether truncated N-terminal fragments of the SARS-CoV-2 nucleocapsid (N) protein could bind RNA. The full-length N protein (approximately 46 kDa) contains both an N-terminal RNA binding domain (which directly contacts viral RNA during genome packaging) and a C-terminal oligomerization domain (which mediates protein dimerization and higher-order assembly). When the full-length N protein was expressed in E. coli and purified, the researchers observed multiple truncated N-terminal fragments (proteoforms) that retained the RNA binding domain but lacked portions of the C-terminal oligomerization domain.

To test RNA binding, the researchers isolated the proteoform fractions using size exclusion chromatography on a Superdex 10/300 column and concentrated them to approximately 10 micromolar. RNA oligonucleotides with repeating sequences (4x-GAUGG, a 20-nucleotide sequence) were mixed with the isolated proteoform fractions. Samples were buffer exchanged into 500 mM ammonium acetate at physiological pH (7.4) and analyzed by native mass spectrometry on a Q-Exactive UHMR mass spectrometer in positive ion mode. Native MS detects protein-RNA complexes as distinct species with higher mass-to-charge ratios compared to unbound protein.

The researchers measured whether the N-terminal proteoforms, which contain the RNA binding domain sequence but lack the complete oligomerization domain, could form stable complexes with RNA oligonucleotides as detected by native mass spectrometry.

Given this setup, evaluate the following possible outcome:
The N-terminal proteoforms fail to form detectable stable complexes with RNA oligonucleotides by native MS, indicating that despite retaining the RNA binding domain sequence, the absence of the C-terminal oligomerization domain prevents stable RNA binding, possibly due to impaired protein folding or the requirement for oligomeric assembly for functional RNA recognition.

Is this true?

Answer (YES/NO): NO